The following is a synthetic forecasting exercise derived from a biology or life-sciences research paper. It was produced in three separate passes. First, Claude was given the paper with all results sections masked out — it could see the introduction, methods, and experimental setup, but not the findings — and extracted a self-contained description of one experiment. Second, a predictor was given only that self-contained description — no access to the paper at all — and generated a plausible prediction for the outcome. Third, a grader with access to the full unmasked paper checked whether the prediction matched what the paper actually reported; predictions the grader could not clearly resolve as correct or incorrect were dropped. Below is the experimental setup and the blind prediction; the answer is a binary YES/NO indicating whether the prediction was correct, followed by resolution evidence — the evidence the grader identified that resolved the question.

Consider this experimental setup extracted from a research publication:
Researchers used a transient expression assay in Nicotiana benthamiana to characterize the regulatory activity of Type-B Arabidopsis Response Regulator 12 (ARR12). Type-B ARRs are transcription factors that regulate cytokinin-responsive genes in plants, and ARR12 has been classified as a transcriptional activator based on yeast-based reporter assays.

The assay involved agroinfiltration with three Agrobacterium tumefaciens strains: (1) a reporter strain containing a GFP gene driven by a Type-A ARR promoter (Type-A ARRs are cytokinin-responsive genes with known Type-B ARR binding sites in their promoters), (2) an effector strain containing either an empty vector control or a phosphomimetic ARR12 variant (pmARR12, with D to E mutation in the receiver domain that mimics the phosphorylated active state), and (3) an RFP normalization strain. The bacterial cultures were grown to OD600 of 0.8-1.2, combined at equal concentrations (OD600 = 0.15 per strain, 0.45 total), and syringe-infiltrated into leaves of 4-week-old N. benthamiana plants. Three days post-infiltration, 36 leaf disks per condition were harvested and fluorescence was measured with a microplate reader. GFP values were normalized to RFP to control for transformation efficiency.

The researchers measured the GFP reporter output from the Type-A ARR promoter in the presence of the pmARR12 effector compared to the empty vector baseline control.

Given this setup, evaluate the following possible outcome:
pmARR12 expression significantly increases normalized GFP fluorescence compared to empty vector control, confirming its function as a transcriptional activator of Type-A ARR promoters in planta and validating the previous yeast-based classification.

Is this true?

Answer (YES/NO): NO